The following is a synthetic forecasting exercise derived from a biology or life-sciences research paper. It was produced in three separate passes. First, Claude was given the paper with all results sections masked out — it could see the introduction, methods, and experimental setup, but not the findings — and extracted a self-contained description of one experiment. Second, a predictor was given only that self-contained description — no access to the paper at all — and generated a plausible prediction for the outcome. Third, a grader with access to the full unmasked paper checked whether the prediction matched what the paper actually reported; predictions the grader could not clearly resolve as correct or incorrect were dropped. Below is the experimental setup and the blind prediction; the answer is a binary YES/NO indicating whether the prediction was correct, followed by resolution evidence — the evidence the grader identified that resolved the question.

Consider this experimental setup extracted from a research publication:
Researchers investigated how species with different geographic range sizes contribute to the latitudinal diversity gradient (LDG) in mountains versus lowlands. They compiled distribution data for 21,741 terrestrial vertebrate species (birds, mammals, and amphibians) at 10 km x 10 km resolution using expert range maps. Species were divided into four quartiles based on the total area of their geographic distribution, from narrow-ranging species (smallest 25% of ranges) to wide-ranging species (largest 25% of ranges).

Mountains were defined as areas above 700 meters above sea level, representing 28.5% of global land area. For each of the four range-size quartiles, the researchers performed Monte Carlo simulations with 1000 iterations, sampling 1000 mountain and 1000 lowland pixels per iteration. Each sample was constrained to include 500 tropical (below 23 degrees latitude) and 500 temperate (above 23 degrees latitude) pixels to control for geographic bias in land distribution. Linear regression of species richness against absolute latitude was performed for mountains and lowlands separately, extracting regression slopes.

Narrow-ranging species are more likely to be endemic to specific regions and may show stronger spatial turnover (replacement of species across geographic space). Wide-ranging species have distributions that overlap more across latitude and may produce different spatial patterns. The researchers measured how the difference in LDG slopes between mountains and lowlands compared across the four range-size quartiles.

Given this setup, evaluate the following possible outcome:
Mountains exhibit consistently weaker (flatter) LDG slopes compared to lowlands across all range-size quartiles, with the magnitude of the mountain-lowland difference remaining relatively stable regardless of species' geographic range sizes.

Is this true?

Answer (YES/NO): NO